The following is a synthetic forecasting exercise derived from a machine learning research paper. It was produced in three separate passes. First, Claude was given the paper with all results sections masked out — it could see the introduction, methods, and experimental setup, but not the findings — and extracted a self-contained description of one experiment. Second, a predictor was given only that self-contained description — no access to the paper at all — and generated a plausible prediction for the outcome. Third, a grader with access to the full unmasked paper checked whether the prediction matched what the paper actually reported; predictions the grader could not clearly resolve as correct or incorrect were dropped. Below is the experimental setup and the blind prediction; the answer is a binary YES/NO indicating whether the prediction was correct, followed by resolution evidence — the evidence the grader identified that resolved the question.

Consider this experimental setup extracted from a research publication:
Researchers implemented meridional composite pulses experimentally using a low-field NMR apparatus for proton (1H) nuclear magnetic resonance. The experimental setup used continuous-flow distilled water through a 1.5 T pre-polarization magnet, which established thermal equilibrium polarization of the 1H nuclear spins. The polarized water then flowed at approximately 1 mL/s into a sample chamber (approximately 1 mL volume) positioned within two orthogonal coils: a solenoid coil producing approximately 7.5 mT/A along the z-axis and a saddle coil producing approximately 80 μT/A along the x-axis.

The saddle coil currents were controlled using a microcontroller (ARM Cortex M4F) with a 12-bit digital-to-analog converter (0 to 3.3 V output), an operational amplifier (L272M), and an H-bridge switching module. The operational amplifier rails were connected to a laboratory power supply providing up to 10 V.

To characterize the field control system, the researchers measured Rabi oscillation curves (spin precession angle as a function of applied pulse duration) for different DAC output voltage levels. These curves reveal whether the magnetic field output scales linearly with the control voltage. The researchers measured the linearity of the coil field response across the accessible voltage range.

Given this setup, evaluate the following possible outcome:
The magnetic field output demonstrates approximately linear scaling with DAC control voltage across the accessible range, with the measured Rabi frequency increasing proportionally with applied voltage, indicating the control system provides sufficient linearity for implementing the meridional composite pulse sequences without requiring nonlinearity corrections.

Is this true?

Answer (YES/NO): YES